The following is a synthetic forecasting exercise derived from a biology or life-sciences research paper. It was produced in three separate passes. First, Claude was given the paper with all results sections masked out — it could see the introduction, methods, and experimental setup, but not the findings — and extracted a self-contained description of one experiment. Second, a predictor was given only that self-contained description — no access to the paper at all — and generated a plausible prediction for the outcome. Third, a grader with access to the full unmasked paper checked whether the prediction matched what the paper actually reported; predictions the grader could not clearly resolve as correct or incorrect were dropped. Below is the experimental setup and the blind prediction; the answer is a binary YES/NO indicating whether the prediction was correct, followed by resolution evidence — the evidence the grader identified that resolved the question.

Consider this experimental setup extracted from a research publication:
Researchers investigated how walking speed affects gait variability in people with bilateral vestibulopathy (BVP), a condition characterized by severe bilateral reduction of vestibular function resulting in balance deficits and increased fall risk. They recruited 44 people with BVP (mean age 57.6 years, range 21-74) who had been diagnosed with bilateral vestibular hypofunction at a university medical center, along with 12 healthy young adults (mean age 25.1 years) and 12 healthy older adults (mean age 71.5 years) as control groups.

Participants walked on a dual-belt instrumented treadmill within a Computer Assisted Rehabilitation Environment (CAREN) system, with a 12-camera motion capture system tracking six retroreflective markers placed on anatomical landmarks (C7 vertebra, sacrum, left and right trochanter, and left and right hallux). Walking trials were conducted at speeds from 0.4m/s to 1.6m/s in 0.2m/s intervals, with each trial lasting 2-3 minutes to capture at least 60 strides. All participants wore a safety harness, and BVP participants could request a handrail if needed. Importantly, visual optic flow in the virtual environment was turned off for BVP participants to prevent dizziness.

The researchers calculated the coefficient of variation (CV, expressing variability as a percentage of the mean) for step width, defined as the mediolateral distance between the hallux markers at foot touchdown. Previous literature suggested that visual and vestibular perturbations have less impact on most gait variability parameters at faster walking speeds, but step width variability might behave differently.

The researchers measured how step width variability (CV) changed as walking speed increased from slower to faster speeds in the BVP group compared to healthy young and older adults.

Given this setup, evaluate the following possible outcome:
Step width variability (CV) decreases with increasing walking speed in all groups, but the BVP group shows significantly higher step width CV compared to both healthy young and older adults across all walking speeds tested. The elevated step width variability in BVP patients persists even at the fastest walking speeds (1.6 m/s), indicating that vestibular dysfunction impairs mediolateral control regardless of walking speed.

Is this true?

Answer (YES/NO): NO